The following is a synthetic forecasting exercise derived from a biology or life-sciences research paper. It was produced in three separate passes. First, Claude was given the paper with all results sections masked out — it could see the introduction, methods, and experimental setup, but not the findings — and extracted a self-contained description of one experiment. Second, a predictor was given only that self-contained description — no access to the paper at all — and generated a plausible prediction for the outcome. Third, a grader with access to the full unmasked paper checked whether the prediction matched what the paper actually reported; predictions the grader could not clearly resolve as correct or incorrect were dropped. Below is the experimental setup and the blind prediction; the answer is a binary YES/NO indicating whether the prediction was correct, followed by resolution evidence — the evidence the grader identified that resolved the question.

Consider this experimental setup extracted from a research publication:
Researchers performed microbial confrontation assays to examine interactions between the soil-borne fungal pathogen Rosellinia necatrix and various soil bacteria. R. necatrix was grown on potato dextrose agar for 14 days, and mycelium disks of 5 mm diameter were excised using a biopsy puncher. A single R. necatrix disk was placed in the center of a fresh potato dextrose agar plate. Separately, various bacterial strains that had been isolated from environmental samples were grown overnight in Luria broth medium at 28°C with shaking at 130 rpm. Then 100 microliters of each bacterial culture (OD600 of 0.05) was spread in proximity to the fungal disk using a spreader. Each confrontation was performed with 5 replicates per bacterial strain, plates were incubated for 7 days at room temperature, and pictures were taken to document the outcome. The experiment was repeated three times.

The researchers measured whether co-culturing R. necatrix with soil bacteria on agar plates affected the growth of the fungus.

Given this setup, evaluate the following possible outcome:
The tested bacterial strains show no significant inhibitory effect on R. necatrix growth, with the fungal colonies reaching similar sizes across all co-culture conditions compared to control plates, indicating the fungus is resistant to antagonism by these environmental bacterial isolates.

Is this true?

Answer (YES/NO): NO